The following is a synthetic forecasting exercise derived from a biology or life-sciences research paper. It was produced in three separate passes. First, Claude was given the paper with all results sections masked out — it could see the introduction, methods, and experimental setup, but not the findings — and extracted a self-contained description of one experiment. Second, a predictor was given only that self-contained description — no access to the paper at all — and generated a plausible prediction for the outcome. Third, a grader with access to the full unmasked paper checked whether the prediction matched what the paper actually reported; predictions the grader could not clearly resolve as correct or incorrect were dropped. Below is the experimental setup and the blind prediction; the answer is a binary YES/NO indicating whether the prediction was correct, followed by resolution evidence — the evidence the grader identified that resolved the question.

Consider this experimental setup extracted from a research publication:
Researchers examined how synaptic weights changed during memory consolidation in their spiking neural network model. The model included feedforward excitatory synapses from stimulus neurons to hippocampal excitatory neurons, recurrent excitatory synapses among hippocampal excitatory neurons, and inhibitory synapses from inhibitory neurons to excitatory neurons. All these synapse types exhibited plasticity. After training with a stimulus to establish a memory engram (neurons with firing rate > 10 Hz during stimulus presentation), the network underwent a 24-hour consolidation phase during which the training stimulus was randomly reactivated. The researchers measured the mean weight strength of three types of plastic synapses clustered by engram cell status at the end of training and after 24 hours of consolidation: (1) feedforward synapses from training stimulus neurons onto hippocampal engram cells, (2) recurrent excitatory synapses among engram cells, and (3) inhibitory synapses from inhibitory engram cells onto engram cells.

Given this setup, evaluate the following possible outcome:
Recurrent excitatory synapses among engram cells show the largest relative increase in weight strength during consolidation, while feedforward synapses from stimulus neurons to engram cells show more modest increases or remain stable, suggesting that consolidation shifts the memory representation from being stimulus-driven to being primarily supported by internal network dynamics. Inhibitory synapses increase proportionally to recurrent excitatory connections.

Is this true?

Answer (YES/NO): NO